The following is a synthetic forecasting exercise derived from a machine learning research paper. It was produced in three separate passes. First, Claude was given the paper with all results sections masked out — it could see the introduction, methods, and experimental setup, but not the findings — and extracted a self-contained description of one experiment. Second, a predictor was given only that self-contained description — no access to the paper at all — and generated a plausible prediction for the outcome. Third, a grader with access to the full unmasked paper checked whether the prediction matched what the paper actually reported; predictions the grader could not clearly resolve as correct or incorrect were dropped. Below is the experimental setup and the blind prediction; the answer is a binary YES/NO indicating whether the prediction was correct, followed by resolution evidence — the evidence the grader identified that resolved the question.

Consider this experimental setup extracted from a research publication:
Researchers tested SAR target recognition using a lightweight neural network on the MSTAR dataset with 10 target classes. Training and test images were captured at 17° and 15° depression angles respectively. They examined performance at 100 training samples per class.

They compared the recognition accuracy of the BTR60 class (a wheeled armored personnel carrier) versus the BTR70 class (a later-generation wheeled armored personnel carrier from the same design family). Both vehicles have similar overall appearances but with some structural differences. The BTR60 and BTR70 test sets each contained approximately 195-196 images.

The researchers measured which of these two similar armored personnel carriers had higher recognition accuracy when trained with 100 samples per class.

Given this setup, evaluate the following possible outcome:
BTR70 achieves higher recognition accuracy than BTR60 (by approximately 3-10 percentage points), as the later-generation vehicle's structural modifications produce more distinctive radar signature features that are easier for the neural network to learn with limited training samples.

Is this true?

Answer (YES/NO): NO